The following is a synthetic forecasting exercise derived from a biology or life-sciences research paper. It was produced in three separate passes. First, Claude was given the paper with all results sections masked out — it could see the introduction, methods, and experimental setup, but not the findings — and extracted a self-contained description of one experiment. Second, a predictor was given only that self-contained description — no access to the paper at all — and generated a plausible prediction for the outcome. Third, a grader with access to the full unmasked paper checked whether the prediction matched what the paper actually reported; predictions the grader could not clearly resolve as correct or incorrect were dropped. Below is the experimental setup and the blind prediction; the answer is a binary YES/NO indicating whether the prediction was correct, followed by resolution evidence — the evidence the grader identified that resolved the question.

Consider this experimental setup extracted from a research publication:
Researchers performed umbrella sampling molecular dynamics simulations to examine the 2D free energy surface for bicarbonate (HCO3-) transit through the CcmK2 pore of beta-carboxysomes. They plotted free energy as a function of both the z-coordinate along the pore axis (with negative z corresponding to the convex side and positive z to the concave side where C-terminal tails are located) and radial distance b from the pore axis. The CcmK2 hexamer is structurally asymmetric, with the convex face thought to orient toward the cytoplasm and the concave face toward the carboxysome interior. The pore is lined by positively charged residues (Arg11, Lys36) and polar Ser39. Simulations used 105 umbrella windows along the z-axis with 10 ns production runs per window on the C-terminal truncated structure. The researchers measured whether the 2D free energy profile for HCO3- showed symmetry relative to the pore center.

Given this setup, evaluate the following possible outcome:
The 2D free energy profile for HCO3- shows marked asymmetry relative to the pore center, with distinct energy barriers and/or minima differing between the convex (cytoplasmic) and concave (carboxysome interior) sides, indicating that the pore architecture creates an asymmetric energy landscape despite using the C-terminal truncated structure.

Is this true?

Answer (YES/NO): NO